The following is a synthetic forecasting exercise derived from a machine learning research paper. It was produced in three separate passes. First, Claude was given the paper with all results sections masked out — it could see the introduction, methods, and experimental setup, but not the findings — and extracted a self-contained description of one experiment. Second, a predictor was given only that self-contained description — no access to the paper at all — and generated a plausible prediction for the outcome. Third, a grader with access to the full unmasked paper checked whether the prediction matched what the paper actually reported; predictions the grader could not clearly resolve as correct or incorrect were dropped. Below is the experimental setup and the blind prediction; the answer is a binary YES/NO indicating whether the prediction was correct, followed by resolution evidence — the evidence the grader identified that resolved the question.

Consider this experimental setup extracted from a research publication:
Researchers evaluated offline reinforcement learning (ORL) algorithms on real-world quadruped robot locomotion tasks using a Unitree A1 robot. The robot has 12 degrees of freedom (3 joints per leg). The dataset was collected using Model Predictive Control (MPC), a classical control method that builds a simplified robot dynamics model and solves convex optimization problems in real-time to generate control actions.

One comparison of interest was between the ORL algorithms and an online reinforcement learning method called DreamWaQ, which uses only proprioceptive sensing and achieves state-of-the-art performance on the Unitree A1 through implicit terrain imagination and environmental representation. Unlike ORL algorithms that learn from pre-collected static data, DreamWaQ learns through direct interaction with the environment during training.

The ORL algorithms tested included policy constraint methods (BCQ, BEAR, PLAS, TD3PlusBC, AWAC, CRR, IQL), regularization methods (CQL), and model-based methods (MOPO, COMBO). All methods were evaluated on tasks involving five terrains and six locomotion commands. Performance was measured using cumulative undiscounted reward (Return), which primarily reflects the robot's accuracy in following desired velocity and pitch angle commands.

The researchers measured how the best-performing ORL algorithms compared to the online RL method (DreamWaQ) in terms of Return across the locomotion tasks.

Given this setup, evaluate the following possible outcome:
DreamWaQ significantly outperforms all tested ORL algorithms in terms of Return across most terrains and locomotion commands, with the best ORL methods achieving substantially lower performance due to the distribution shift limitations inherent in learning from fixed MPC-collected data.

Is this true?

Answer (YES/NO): NO